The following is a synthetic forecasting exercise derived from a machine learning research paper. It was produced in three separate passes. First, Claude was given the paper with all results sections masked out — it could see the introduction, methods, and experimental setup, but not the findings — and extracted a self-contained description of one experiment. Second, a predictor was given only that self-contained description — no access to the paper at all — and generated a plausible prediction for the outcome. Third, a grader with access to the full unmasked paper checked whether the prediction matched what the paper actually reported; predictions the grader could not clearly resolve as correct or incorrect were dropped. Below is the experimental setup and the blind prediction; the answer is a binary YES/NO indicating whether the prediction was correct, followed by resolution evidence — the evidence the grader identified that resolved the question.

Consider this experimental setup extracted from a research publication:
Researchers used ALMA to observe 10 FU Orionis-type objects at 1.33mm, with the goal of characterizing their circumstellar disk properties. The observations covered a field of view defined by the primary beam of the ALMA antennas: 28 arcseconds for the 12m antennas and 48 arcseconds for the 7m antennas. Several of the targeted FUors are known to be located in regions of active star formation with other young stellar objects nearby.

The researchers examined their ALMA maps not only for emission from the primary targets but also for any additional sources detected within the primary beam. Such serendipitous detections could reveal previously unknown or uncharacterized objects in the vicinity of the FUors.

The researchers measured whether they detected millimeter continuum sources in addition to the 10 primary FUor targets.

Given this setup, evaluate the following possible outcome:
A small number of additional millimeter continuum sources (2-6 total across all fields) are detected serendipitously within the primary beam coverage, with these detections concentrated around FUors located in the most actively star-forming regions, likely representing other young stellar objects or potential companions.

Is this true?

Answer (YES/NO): NO